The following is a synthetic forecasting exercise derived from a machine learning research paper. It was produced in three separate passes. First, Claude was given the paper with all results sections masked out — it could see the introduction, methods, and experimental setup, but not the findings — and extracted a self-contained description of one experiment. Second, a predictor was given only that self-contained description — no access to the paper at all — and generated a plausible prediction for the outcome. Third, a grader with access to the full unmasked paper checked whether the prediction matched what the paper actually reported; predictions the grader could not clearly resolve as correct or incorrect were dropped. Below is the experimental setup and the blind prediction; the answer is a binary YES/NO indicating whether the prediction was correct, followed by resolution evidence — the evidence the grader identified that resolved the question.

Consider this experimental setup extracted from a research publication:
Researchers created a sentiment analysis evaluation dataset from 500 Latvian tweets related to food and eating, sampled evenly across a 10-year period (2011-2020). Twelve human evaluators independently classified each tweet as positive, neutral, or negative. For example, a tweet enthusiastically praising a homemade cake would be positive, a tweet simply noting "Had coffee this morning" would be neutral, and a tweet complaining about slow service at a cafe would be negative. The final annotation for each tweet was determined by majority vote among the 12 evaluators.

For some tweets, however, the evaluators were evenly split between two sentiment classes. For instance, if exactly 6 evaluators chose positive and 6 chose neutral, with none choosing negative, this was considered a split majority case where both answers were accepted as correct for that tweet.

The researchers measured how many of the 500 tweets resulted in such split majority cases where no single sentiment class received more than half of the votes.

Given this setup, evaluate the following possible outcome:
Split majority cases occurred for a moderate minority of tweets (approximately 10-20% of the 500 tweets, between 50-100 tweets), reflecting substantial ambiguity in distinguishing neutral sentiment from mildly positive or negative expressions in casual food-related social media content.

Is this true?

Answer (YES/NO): NO